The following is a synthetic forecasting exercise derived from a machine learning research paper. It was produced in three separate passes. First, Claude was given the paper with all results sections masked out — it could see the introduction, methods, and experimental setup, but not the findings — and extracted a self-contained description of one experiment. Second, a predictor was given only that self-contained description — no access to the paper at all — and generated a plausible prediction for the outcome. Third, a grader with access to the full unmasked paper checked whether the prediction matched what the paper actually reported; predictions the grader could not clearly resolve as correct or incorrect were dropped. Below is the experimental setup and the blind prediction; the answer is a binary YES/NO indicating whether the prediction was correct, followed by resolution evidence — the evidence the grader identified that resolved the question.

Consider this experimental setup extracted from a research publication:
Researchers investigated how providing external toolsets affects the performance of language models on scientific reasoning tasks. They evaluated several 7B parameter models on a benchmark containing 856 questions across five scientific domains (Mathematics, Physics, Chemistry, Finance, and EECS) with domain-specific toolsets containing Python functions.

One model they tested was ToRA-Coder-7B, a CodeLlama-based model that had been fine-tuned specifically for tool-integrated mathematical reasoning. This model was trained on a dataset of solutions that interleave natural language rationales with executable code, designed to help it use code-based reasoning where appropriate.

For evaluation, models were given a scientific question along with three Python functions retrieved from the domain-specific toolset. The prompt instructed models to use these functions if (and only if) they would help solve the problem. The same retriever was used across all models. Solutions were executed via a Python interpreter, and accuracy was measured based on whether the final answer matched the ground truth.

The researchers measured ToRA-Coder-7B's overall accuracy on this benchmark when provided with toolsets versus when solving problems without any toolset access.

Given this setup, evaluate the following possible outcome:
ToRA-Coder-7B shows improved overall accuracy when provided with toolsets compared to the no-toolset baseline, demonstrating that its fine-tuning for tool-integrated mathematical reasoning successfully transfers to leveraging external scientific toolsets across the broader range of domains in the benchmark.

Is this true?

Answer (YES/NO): NO